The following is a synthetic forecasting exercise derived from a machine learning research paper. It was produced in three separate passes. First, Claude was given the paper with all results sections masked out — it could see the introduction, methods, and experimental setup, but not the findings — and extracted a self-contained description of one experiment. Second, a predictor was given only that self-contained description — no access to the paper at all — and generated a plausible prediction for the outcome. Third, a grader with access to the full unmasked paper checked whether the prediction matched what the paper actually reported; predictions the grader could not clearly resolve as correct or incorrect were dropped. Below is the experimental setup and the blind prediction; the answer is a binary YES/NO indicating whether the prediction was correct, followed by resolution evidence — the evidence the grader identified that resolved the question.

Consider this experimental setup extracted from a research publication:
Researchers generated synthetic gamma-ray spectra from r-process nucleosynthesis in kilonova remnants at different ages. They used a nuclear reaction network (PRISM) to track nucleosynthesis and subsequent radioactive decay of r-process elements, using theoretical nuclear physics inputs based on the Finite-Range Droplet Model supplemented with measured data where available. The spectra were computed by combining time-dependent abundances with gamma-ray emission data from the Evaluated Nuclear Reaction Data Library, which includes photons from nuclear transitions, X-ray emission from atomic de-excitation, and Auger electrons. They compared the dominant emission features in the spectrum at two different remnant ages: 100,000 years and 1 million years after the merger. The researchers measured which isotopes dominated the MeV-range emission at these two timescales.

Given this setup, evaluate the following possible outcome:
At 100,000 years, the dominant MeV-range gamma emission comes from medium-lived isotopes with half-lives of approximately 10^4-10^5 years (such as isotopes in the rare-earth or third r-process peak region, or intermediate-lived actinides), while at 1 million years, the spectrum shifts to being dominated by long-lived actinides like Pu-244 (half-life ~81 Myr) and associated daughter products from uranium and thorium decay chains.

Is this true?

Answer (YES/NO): NO